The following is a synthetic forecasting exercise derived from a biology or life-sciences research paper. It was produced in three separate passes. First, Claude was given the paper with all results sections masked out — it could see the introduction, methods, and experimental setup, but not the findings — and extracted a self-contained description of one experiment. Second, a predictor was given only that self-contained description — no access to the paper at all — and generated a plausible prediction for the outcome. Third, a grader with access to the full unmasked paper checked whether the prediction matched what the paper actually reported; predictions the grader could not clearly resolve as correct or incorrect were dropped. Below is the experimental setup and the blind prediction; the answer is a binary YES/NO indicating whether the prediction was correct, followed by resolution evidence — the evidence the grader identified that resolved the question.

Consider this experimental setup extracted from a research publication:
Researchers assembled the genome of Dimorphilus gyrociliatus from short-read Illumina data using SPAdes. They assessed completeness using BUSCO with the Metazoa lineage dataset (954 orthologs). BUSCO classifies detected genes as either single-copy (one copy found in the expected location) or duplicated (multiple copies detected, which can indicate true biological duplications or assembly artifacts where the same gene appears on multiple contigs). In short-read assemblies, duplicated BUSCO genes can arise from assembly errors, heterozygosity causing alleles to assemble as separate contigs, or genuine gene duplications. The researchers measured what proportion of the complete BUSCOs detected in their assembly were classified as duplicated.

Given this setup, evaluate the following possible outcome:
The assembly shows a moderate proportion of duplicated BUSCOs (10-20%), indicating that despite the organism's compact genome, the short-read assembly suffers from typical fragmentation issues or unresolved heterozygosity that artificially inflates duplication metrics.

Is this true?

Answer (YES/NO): NO